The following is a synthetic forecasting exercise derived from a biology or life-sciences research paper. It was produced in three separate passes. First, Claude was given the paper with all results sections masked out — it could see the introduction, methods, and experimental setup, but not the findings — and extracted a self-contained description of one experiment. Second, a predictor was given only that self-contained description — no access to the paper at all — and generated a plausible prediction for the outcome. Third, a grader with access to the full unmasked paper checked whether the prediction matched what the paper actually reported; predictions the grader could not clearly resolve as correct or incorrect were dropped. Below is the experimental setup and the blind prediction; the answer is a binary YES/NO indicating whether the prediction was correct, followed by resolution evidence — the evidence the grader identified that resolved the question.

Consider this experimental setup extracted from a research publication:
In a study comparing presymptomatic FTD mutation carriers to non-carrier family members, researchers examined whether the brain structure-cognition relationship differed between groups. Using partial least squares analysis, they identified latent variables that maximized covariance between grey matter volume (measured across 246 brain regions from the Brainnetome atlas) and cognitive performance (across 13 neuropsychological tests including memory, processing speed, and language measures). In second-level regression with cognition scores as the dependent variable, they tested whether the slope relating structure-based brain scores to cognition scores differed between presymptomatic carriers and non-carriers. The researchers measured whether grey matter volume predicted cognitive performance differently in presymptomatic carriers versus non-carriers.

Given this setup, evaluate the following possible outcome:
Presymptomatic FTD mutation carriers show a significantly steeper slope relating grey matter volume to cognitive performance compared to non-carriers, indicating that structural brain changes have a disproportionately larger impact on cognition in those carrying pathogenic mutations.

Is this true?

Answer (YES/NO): NO